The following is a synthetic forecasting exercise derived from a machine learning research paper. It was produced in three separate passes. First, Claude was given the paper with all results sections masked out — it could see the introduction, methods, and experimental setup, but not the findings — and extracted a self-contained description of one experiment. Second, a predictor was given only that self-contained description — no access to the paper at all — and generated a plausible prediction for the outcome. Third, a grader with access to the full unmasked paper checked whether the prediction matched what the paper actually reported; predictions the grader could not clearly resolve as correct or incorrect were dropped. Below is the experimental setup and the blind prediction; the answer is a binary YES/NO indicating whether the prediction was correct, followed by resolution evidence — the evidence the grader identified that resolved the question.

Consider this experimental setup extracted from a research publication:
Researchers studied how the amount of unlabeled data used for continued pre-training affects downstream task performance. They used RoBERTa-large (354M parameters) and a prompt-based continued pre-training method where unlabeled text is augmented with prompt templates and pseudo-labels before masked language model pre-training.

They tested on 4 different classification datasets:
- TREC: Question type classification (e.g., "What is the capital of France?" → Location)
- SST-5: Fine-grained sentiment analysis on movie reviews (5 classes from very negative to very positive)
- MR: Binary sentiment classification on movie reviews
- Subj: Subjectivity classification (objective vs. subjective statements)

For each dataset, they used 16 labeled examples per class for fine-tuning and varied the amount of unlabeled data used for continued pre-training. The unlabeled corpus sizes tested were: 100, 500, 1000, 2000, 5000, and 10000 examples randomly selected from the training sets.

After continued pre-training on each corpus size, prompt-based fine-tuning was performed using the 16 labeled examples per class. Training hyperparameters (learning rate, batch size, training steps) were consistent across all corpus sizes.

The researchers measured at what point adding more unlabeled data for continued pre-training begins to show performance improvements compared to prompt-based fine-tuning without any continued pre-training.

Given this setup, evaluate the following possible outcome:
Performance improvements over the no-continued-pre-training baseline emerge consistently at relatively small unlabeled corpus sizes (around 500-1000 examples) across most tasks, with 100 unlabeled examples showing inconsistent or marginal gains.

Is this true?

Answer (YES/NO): NO